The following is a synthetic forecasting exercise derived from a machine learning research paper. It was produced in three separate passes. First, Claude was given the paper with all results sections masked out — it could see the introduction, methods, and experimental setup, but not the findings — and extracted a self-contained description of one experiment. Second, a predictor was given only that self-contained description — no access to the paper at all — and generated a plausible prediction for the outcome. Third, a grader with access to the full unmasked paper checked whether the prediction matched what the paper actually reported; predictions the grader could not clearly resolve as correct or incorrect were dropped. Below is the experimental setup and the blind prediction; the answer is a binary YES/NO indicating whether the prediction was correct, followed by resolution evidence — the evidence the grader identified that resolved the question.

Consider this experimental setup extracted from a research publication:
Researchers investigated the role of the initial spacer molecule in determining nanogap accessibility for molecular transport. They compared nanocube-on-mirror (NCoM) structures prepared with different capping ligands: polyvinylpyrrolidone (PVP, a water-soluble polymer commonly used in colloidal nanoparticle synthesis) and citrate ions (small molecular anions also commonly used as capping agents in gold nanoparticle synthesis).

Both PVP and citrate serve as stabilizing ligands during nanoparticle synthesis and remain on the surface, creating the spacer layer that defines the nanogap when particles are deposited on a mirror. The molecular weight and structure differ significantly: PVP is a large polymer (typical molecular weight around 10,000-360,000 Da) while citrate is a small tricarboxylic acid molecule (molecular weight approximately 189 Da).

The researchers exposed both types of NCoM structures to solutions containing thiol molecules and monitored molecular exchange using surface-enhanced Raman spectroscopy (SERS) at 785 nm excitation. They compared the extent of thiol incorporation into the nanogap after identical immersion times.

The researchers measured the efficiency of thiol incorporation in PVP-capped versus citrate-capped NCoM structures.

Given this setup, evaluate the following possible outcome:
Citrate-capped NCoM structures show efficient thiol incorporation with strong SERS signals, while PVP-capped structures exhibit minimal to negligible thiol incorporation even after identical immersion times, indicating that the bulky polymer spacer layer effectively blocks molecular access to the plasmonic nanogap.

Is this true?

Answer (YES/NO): NO